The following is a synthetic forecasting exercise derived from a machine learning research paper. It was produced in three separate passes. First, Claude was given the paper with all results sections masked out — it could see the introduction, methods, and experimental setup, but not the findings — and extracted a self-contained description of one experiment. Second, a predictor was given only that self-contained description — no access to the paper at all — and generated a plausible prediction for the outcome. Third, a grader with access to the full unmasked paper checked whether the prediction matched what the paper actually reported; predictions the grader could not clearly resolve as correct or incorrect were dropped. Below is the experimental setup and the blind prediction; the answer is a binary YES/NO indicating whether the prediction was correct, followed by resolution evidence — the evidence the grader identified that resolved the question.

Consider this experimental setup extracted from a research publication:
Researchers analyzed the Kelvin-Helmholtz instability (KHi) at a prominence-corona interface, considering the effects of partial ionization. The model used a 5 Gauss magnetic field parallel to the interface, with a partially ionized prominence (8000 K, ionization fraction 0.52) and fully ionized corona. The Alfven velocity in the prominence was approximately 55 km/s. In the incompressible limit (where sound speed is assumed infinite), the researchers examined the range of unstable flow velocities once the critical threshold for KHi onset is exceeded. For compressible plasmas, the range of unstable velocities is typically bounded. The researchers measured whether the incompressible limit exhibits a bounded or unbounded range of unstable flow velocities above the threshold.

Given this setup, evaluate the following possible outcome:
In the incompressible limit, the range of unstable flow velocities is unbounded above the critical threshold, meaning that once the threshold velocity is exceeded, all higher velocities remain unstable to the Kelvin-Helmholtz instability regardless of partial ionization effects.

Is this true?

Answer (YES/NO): YES